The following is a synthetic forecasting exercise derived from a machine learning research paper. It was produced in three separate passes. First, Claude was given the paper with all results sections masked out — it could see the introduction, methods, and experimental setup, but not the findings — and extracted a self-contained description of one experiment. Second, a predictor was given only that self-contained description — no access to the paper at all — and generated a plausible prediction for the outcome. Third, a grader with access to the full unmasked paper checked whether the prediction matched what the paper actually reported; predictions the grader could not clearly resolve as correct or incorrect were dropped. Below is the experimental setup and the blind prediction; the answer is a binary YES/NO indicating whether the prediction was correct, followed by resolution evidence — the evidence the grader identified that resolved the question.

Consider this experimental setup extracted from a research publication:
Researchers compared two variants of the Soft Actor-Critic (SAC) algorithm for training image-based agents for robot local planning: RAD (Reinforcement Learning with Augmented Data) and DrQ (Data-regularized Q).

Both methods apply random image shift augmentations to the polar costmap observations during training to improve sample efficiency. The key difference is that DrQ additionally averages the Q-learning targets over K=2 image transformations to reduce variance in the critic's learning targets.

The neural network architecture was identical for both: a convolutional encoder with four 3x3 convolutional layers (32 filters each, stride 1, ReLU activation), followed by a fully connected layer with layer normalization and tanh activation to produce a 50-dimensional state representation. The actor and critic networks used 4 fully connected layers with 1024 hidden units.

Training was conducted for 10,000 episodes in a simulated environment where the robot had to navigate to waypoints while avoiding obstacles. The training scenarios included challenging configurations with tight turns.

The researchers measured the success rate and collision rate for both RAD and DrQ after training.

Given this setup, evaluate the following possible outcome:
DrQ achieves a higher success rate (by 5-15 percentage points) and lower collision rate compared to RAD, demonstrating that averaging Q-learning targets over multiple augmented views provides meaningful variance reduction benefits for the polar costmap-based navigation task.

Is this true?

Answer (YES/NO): NO